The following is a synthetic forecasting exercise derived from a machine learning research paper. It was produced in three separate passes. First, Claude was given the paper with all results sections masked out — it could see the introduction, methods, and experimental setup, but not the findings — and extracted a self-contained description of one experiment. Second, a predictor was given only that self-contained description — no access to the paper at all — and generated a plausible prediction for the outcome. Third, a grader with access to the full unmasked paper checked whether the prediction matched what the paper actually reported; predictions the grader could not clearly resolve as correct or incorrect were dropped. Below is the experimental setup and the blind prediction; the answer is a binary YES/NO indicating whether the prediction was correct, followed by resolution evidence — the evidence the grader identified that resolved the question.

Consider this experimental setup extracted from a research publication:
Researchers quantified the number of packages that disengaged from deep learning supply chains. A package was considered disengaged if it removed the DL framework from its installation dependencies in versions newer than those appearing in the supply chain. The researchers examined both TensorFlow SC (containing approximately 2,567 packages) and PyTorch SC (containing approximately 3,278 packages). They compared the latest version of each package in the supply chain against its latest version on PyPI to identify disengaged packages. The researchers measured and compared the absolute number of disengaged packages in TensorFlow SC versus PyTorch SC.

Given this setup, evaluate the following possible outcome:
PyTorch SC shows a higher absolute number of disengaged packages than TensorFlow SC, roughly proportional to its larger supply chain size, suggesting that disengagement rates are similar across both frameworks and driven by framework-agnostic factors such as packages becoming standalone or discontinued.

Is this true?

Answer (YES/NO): NO